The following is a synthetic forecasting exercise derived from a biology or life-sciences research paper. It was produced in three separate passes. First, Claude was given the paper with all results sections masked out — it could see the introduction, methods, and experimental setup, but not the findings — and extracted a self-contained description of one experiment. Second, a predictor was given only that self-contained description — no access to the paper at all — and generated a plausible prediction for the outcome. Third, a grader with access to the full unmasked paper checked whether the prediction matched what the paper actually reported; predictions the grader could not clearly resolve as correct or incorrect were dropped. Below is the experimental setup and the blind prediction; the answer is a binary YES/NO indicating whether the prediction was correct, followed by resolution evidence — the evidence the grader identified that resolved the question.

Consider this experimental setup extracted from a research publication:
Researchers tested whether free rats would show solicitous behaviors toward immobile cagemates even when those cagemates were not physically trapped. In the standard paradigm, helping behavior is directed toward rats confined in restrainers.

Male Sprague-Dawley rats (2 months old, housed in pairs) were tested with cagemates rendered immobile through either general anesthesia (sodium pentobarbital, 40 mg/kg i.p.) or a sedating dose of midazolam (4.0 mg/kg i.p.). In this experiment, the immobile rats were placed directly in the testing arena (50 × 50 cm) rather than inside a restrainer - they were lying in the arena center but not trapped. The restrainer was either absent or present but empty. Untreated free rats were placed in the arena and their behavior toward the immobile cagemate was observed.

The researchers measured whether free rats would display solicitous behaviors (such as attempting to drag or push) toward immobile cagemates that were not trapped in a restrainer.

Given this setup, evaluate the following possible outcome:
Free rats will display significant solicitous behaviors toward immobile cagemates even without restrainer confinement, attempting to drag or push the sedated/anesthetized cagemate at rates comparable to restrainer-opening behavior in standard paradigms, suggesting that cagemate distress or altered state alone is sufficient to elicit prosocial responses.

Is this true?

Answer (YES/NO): NO